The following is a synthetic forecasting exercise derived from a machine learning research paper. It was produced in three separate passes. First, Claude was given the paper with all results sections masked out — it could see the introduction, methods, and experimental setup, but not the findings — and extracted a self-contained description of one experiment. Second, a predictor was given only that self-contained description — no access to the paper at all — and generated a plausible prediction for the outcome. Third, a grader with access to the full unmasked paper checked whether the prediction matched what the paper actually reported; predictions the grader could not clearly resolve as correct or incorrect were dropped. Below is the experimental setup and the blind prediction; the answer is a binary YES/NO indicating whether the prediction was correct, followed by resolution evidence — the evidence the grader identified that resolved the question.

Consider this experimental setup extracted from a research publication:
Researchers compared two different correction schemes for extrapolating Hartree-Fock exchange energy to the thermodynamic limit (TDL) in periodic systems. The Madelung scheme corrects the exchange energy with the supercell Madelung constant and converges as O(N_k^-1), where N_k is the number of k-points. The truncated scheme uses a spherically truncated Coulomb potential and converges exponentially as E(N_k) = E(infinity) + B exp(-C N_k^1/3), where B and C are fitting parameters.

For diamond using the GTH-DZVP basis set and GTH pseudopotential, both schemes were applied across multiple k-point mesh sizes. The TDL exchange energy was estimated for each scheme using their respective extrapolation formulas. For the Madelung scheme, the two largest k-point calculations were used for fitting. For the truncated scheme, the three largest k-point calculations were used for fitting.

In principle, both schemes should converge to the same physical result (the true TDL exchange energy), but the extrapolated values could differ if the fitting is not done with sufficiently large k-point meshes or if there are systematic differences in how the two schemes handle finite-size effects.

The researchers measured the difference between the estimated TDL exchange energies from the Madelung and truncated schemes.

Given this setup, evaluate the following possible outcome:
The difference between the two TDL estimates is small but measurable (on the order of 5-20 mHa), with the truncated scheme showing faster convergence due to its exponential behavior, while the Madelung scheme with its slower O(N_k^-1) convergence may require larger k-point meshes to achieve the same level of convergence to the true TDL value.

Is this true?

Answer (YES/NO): NO